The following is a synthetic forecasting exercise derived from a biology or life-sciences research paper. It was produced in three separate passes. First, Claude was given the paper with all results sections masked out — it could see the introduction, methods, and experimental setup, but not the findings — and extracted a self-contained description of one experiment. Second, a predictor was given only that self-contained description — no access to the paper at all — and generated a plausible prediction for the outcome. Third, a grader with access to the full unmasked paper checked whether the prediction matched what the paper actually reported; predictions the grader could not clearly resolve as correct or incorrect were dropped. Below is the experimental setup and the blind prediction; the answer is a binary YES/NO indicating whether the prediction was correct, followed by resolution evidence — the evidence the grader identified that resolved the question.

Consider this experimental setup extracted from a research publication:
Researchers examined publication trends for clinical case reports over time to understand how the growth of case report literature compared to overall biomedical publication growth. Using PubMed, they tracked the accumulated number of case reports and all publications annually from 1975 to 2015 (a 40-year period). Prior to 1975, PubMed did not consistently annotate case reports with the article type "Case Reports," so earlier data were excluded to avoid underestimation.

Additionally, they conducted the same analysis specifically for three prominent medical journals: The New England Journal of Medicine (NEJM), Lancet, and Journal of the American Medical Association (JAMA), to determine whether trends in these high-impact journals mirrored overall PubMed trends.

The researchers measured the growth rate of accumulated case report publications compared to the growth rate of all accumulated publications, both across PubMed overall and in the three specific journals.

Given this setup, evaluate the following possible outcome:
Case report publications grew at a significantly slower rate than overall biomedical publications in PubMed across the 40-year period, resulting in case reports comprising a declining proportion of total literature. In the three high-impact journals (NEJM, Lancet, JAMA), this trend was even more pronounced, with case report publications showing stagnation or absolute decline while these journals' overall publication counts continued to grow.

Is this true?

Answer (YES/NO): NO